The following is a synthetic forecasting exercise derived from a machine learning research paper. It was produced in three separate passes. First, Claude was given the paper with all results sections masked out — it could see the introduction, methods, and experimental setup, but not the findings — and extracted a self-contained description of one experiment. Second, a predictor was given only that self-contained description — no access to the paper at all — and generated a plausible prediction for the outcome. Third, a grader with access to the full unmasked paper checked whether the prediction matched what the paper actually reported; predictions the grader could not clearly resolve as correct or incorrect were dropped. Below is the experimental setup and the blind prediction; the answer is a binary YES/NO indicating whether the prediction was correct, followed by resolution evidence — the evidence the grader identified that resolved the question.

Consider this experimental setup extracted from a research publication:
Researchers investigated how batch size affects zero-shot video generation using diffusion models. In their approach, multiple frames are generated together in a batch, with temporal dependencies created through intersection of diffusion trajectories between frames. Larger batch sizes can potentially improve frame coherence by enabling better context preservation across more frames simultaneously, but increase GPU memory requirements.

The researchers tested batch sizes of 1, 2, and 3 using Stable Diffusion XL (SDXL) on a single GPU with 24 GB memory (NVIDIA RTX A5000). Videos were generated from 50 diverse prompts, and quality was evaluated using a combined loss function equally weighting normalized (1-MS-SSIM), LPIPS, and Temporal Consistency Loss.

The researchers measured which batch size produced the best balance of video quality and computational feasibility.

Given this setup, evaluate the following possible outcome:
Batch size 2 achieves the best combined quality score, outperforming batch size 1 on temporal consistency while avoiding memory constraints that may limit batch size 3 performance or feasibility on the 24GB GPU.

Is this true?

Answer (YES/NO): NO